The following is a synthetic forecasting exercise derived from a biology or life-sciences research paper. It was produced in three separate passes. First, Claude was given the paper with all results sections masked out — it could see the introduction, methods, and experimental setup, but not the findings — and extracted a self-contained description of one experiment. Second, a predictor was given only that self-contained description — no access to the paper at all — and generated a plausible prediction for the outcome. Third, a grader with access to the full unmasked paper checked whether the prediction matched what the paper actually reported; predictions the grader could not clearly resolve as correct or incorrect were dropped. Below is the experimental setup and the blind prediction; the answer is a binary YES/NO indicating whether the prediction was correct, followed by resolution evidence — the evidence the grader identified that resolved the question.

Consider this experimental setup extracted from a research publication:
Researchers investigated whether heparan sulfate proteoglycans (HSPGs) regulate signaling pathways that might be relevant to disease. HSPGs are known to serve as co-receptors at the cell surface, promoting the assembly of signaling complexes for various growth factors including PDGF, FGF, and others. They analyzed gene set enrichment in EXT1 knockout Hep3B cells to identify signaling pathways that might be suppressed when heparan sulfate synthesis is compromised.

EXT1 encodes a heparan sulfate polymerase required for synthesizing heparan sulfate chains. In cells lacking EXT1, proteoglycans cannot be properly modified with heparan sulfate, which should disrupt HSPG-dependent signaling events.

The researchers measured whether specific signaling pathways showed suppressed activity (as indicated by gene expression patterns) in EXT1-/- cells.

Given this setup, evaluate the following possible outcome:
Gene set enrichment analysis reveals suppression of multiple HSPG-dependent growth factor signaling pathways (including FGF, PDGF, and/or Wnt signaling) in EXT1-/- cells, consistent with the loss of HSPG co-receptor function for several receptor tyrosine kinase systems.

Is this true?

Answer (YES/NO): NO